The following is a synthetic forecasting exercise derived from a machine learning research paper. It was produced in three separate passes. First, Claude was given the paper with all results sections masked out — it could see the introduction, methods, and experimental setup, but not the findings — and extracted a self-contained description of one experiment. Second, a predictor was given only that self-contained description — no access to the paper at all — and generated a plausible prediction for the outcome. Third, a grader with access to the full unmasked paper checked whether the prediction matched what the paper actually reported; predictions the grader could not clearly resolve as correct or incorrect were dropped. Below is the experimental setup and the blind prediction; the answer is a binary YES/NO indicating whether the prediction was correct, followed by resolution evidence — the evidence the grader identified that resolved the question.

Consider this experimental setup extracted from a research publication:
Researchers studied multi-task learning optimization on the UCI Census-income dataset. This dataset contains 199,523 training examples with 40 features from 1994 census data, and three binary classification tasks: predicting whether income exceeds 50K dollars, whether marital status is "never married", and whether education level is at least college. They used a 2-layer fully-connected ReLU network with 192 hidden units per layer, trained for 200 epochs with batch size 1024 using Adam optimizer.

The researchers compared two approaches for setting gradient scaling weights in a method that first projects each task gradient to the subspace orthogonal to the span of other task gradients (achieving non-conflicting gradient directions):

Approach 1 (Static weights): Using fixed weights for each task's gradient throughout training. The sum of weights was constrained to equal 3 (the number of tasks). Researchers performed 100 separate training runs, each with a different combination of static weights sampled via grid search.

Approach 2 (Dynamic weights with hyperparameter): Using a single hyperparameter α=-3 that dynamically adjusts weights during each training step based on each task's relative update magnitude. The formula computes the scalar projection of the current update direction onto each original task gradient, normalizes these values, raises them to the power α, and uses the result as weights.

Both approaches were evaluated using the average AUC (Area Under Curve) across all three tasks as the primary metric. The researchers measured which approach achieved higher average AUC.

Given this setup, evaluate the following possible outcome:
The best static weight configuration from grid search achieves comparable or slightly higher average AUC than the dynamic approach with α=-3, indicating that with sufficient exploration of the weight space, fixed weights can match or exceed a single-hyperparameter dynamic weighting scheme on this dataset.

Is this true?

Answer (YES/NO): NO